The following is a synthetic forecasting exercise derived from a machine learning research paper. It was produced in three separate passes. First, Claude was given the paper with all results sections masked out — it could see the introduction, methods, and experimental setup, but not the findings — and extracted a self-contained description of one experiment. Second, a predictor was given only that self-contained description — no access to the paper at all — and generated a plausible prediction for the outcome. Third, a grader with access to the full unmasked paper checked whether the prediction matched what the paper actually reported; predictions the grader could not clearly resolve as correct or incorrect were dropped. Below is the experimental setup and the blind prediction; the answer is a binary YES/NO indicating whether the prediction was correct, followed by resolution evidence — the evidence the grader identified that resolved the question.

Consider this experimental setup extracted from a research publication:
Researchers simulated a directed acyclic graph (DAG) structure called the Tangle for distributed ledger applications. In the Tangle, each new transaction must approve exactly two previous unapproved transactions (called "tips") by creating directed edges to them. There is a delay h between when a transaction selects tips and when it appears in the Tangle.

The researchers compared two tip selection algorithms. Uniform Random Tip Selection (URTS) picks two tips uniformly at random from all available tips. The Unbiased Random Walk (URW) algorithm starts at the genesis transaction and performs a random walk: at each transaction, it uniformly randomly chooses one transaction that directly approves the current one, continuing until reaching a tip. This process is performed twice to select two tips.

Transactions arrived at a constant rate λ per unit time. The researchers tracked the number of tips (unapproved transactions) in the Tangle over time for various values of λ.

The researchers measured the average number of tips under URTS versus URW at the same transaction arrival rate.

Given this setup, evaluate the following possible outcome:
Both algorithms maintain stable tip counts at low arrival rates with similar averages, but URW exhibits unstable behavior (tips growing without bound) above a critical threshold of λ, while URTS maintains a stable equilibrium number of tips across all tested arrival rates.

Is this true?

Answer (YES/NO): NO